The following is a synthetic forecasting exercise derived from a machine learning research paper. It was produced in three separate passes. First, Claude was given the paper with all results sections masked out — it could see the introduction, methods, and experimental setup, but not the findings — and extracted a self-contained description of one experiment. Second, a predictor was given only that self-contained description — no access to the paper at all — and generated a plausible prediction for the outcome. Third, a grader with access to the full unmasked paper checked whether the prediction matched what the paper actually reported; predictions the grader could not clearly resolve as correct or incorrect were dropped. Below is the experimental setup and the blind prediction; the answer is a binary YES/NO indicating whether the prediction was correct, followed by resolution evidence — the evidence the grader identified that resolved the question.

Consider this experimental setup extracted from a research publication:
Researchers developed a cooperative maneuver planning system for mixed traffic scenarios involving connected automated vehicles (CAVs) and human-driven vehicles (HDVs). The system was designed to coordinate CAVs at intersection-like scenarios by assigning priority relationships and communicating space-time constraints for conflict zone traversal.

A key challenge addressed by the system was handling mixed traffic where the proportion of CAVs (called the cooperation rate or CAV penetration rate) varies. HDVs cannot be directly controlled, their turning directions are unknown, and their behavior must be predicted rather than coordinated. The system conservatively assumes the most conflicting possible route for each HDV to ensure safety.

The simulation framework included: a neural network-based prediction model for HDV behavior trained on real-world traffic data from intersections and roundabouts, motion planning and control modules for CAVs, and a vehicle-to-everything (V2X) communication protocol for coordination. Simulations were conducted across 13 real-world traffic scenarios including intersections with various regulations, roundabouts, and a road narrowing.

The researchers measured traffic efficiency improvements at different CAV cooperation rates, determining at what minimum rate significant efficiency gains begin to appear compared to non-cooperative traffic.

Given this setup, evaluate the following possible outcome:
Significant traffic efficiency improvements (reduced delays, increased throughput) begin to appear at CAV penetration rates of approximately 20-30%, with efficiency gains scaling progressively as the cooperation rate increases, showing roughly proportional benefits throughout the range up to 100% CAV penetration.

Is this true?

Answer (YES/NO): NO